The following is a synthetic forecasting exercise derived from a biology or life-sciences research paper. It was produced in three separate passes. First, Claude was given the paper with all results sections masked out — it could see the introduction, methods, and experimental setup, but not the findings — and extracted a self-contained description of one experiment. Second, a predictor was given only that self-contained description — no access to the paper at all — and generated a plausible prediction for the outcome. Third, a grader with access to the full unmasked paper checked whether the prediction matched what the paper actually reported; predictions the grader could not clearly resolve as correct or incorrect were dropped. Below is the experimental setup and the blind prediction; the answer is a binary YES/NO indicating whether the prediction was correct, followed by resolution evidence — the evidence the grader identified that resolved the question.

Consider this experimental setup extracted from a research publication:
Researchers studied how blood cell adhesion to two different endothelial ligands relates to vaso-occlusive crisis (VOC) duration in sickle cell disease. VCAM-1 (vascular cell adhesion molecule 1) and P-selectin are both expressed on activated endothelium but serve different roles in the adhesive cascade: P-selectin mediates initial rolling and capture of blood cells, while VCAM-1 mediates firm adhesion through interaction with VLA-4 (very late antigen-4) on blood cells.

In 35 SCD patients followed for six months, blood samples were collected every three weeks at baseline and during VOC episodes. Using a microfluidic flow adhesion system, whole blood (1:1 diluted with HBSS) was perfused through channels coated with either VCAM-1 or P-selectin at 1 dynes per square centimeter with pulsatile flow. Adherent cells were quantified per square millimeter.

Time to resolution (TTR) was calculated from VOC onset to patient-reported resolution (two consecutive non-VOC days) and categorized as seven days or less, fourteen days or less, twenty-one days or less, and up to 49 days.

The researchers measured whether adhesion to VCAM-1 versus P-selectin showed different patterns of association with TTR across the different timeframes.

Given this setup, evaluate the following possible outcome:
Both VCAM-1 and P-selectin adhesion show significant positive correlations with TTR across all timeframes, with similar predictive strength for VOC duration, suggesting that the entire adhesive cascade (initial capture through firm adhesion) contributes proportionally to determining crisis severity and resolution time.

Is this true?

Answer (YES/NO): NO